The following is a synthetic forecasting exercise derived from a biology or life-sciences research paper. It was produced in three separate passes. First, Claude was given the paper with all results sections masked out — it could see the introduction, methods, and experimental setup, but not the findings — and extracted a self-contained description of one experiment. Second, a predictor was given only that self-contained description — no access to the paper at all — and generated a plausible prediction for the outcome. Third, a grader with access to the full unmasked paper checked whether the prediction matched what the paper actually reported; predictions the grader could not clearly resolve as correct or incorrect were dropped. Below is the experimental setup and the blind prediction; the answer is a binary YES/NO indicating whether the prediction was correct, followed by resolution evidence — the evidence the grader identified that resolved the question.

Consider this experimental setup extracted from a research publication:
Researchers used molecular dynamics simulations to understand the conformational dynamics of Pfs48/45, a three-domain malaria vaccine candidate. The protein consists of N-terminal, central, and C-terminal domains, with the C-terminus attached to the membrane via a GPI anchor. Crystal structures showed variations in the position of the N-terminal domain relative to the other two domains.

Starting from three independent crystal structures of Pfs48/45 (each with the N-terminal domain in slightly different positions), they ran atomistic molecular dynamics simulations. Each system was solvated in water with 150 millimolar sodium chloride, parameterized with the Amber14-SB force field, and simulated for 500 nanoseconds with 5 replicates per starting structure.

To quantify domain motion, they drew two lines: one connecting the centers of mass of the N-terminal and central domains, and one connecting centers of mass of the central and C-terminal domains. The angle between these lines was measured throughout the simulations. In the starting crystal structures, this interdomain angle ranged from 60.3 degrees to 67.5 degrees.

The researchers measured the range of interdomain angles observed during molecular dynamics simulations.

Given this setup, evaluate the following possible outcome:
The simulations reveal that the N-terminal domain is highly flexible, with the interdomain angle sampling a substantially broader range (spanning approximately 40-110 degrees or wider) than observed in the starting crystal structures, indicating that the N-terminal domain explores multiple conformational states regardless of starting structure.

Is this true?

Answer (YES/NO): NO